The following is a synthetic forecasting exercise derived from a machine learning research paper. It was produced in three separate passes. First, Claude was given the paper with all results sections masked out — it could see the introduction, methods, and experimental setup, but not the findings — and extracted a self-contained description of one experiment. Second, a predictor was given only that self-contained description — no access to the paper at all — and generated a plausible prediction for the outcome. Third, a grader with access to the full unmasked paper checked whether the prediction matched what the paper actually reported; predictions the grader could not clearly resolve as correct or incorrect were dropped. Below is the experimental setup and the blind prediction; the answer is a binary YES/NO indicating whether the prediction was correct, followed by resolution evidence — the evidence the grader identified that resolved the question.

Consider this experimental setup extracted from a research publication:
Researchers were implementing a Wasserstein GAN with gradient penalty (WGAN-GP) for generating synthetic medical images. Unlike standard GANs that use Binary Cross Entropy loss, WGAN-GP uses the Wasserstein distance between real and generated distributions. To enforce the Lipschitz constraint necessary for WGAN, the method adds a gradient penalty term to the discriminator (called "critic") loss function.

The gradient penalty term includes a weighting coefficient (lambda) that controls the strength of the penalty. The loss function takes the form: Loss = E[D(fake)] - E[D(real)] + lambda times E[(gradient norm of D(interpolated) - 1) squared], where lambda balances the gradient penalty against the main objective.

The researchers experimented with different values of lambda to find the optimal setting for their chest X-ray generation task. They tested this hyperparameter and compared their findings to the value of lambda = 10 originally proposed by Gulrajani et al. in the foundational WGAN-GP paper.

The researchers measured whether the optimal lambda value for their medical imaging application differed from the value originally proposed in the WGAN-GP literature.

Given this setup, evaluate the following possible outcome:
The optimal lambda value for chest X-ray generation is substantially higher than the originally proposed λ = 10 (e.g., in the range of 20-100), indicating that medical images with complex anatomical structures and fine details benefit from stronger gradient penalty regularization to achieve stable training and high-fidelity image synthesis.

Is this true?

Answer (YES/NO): NO